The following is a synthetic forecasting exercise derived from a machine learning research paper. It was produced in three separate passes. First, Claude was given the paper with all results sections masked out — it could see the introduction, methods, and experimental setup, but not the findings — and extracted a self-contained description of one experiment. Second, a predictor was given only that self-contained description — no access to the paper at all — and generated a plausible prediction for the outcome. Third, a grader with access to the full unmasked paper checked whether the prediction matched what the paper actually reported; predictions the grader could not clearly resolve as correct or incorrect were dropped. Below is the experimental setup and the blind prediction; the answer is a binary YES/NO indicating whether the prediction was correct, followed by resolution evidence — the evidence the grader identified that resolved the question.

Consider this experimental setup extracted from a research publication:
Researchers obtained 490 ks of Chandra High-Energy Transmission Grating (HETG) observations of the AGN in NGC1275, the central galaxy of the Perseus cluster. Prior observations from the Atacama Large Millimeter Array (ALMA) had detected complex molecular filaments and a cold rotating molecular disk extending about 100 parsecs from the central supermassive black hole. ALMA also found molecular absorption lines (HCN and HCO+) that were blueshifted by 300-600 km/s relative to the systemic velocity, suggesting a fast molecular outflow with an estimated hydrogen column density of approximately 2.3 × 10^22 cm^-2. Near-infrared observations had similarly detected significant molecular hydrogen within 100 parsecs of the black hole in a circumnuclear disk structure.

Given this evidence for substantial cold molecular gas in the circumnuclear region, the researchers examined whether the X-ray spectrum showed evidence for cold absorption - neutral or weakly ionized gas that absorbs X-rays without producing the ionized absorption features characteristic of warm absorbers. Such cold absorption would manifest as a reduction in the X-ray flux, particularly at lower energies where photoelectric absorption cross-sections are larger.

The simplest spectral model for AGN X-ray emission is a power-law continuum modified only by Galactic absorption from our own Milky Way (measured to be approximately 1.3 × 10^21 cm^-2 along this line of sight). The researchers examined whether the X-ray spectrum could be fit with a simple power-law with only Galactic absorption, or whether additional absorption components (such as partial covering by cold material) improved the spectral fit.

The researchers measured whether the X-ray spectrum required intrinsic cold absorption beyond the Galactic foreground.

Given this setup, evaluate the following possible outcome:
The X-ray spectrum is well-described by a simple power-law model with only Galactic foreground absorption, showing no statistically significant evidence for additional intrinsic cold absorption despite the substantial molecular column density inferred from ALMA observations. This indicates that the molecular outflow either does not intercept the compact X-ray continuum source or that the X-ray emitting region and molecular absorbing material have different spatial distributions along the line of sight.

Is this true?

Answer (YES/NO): NO